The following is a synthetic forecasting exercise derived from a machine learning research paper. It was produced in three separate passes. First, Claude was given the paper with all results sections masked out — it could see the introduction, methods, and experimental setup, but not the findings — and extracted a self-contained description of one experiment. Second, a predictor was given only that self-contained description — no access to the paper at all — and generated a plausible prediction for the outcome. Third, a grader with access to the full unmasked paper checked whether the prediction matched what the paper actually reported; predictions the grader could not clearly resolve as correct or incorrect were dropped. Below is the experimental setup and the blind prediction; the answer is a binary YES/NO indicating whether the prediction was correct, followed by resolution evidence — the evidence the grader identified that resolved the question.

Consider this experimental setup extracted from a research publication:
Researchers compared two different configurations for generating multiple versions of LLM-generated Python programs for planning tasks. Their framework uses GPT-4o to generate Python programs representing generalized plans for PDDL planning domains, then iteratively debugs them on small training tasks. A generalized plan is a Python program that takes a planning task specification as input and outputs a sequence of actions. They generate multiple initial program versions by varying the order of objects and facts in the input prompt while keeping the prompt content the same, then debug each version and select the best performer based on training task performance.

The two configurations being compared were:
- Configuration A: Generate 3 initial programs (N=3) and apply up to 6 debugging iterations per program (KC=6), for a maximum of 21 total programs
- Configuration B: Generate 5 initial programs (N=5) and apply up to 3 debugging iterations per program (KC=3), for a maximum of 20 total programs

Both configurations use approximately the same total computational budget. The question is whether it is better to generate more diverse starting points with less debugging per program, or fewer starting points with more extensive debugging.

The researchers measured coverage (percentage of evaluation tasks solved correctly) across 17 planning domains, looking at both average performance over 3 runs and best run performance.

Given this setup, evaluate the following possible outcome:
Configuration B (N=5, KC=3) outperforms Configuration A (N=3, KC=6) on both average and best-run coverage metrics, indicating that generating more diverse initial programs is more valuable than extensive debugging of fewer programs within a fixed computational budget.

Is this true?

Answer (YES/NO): NO